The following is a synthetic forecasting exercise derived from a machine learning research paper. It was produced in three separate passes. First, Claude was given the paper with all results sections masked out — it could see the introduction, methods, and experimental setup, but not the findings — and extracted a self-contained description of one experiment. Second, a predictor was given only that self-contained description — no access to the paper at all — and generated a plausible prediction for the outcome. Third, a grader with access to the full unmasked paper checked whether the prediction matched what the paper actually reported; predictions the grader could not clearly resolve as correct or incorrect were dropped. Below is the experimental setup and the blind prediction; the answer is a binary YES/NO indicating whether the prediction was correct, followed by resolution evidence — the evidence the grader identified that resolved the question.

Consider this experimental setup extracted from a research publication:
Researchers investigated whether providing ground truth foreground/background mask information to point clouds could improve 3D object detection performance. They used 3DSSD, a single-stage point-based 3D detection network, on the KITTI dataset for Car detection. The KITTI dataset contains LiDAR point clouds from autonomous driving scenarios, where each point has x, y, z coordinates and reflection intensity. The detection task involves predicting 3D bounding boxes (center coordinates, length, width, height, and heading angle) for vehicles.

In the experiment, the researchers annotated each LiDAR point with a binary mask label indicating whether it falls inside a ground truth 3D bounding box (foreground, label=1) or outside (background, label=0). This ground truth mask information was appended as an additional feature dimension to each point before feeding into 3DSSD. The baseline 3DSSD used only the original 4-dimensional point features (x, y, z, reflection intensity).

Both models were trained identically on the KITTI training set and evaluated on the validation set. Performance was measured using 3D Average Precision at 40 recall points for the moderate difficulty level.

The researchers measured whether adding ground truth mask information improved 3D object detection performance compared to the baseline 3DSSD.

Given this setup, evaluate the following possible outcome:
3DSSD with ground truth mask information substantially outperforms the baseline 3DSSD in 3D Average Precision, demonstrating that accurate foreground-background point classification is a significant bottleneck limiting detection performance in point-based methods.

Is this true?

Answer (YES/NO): YES